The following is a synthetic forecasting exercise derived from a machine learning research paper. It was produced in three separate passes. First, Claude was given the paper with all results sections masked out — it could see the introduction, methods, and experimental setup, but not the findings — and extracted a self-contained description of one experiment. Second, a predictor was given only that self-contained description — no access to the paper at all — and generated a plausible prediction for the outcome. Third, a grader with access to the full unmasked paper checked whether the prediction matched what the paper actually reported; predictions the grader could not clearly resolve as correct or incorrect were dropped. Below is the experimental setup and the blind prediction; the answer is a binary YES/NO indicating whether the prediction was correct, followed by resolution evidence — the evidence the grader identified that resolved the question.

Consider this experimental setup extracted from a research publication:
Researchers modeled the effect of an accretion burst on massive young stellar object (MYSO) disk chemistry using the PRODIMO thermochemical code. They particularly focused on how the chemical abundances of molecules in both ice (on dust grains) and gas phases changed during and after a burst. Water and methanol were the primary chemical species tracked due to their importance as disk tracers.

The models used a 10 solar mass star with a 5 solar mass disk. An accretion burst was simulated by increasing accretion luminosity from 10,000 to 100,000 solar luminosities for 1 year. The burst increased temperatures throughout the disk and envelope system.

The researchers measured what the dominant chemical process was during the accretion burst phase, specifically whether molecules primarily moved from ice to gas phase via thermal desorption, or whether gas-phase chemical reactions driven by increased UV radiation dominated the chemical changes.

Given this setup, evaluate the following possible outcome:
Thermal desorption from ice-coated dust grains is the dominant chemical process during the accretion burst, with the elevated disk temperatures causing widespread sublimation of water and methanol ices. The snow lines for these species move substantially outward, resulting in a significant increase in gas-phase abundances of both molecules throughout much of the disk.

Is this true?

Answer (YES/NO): YES